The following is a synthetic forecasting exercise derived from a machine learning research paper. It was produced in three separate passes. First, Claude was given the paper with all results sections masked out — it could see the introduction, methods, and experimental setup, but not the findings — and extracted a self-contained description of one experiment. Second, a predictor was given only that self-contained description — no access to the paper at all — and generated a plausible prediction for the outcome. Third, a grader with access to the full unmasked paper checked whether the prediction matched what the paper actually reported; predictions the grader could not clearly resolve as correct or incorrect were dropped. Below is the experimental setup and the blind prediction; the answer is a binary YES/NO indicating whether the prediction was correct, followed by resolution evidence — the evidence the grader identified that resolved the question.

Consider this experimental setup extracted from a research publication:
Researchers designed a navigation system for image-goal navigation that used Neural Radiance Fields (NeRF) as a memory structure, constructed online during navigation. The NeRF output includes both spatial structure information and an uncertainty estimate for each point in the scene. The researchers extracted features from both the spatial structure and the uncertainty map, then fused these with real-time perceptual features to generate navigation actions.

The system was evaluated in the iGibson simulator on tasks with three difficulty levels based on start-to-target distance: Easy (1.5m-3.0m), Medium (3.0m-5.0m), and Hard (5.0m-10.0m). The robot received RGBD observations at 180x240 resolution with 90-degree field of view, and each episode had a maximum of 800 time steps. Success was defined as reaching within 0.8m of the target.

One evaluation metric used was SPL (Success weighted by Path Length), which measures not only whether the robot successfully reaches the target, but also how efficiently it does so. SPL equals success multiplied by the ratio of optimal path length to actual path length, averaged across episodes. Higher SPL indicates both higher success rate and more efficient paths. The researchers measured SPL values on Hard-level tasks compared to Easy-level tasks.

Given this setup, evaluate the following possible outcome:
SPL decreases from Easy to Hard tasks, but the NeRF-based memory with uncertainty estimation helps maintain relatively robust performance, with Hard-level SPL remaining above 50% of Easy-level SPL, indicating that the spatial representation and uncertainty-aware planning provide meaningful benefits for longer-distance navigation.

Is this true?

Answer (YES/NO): YES